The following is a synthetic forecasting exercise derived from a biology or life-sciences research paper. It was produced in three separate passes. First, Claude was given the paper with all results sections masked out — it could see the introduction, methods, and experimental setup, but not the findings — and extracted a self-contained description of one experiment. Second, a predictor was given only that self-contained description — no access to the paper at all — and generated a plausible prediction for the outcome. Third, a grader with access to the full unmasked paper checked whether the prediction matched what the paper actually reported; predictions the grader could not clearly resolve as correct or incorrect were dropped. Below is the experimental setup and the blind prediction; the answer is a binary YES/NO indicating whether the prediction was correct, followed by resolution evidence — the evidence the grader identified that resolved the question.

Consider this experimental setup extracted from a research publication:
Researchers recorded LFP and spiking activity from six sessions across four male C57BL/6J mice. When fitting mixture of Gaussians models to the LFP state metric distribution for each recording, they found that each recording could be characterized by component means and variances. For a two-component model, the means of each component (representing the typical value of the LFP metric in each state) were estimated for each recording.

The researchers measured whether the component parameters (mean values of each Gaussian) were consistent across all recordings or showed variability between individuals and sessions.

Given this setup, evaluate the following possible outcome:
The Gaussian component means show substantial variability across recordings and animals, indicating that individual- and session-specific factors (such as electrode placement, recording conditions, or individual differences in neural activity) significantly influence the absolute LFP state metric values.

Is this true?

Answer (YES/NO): NO